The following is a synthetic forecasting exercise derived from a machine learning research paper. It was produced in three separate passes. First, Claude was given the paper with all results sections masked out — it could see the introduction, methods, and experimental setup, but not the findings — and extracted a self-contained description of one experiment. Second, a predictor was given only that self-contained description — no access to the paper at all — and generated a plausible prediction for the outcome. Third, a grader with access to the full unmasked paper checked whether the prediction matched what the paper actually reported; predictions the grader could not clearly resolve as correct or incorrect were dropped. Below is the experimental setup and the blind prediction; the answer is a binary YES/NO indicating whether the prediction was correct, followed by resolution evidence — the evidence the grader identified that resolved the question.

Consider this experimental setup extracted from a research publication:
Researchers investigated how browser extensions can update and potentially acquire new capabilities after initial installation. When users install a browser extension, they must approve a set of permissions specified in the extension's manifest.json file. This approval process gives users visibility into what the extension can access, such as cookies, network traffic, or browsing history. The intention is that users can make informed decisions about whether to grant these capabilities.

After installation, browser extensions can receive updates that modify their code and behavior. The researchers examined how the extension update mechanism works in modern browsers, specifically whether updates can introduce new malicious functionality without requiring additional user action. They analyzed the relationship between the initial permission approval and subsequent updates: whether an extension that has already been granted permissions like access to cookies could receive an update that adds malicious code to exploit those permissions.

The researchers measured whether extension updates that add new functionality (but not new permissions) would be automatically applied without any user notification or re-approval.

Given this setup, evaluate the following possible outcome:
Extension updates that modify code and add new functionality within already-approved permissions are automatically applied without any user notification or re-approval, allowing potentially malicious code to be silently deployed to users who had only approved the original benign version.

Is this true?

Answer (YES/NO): YES